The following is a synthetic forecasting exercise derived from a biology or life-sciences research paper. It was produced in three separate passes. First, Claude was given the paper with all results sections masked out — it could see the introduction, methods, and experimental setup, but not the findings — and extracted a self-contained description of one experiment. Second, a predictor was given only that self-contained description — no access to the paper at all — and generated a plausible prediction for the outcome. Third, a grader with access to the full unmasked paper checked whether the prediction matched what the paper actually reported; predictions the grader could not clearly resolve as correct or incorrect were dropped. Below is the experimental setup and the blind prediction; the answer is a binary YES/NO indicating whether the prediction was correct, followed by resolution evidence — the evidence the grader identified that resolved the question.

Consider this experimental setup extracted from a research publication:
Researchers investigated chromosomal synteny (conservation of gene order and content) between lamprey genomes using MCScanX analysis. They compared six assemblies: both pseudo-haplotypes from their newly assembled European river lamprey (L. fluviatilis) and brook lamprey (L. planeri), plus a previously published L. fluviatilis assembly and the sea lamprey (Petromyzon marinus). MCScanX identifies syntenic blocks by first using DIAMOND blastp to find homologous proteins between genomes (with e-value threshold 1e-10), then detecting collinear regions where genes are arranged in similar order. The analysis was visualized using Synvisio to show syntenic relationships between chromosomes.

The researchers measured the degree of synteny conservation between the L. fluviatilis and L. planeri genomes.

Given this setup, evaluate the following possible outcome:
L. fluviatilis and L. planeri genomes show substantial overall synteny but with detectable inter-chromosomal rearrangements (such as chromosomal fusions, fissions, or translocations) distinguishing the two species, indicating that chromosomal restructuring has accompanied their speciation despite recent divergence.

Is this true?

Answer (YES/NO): NO